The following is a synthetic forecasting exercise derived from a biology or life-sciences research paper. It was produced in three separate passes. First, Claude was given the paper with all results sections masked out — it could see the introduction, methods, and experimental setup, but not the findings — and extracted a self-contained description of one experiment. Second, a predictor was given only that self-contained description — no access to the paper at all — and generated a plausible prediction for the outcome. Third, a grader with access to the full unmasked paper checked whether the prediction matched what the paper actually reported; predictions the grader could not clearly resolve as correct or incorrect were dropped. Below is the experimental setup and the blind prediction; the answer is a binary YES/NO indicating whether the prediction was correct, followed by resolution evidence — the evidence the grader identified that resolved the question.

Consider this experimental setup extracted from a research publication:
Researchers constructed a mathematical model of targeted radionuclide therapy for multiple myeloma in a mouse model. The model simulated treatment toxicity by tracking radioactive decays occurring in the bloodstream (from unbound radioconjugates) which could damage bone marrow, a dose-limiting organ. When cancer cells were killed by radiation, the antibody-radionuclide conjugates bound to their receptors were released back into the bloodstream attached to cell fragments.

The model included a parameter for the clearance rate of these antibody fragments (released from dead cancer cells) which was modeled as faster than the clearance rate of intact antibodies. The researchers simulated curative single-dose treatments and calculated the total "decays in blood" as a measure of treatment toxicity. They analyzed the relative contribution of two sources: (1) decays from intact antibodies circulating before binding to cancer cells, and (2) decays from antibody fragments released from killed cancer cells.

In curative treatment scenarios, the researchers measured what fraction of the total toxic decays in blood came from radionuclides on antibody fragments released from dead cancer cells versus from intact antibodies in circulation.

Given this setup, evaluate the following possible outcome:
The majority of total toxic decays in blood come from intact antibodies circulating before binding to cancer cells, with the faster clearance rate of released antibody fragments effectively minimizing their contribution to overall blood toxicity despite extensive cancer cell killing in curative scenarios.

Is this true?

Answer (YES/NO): NO